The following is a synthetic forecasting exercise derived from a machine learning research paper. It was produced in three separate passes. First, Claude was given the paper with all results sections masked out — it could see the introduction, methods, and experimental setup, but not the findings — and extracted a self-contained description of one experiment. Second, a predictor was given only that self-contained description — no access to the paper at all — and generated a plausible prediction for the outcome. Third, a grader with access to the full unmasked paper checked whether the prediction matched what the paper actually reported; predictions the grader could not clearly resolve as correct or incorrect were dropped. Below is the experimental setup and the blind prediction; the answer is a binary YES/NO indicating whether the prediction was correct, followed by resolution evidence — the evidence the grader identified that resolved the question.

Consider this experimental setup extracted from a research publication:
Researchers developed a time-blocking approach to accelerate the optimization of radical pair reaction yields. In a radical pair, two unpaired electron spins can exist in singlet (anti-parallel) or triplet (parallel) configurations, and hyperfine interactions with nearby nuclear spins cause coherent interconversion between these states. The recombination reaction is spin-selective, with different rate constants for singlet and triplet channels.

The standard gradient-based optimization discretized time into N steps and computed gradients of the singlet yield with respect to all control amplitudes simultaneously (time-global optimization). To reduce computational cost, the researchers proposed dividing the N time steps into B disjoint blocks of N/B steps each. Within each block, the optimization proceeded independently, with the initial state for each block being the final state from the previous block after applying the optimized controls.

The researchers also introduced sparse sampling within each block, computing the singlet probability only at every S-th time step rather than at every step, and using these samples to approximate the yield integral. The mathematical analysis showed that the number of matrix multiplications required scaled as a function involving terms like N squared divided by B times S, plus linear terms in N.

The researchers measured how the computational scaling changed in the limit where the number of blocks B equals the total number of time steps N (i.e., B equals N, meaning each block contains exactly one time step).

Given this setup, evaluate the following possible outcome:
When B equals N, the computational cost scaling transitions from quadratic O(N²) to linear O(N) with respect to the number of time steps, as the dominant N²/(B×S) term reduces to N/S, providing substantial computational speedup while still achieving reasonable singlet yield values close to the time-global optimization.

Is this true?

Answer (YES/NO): NO